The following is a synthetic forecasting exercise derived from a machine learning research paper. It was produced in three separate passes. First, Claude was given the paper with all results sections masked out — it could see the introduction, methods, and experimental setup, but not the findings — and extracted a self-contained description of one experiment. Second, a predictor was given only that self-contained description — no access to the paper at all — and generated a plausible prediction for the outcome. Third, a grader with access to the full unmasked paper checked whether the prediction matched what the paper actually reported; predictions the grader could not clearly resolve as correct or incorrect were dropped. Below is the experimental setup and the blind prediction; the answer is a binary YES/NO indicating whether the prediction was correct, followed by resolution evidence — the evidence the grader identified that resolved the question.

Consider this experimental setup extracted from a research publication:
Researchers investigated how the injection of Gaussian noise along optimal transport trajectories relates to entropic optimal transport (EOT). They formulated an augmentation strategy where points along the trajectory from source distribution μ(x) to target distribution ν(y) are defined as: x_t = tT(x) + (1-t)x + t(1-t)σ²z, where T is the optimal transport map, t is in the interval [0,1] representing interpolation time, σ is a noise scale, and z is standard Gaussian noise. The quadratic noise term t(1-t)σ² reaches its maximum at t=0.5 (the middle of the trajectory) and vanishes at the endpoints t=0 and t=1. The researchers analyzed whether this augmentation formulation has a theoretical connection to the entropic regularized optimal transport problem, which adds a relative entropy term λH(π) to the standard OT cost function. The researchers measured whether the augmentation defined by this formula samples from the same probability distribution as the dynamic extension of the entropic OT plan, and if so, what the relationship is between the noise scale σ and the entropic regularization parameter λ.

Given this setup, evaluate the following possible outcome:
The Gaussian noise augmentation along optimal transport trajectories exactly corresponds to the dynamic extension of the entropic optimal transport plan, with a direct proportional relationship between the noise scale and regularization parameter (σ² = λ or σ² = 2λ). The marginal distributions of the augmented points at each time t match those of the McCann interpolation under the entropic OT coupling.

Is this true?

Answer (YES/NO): NO